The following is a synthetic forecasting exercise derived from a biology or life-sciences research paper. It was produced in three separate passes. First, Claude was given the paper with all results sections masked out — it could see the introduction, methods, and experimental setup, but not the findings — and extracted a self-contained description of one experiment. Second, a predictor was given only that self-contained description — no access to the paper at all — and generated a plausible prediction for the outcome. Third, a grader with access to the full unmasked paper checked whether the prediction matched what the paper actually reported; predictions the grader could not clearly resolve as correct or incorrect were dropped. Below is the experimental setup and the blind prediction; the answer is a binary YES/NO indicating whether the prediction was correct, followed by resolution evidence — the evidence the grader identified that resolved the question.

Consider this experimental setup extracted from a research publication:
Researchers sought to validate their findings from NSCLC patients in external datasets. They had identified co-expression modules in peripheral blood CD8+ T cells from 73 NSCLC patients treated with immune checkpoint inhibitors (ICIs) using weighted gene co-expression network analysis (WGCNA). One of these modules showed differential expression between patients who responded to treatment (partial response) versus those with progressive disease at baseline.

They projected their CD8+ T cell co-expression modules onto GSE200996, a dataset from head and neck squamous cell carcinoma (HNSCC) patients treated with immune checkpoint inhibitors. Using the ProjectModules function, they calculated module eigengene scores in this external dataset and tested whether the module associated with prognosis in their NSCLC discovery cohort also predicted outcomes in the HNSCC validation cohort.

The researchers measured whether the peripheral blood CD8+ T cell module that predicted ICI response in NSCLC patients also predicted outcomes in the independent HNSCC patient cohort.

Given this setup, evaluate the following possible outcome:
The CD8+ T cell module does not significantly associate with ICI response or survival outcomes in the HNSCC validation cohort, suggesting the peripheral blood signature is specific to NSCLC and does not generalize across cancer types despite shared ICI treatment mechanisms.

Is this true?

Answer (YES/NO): NO